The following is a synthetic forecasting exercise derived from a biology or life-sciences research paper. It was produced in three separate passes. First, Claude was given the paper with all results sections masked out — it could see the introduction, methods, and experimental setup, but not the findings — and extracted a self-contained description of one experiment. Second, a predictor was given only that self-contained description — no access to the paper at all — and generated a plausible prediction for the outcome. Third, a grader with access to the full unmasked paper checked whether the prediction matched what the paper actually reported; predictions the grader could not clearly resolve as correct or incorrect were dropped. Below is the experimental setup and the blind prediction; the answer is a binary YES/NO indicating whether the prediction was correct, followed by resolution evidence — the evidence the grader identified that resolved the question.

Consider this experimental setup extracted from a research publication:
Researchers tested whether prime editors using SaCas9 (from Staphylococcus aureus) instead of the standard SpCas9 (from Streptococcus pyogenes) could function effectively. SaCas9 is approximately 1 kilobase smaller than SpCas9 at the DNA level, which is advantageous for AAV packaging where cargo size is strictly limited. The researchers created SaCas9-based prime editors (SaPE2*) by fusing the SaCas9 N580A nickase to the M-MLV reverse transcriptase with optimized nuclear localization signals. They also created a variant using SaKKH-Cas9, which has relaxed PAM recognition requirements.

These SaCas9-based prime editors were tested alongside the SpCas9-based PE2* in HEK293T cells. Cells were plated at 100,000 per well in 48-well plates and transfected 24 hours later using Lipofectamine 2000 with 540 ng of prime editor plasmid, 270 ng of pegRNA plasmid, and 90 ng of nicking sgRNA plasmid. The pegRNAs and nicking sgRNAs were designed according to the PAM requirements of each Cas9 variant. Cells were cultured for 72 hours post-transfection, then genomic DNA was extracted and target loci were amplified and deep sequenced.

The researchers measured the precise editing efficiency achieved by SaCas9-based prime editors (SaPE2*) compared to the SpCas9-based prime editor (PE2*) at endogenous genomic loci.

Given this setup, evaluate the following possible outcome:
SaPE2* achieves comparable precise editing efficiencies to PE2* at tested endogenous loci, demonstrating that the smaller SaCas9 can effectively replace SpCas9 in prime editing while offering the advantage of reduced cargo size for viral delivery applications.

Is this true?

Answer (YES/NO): YES